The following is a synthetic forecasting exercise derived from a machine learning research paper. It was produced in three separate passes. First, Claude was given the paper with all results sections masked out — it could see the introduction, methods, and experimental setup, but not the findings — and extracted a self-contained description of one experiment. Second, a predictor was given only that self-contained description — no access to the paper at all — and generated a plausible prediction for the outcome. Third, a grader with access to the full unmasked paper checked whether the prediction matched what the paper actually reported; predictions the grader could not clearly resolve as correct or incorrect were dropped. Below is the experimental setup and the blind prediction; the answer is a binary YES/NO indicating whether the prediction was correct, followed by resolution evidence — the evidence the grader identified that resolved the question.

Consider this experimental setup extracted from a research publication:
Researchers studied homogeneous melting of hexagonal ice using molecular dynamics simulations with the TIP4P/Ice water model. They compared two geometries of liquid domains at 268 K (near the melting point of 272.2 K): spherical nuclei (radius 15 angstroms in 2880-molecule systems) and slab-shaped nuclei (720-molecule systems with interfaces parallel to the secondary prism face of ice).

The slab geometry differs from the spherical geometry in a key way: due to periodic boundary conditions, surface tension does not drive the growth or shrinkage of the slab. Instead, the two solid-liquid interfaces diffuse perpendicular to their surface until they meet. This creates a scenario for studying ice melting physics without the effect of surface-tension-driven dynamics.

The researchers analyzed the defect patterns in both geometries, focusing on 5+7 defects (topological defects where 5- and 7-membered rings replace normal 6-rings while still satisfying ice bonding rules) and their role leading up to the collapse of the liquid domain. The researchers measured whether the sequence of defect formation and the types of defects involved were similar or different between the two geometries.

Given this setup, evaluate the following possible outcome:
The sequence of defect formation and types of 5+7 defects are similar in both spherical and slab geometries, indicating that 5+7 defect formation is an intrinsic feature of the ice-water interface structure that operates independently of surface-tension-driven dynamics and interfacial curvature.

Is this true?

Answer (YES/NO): YES